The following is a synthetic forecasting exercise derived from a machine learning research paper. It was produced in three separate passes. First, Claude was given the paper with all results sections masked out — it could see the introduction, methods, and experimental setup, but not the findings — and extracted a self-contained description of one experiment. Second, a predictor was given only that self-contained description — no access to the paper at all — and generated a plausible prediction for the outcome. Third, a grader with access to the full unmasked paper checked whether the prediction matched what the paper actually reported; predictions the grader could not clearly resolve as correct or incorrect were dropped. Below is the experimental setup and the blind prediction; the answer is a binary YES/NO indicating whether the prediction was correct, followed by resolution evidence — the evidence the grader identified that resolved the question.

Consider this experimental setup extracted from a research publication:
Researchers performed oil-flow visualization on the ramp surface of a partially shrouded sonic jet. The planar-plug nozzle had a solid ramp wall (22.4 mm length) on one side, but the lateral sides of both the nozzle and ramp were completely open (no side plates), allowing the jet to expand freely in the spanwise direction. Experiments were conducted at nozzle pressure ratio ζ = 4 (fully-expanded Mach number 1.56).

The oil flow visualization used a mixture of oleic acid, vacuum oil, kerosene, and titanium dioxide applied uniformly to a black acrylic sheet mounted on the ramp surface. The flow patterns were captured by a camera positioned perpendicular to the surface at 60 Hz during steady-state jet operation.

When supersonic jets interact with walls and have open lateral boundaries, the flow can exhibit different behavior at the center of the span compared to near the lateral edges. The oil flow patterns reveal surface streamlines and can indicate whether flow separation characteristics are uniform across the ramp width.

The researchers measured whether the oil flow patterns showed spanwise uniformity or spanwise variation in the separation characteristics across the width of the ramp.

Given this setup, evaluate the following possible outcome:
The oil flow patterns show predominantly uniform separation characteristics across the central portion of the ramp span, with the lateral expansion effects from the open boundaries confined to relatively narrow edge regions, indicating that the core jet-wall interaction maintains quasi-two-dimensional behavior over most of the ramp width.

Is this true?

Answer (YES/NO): NO